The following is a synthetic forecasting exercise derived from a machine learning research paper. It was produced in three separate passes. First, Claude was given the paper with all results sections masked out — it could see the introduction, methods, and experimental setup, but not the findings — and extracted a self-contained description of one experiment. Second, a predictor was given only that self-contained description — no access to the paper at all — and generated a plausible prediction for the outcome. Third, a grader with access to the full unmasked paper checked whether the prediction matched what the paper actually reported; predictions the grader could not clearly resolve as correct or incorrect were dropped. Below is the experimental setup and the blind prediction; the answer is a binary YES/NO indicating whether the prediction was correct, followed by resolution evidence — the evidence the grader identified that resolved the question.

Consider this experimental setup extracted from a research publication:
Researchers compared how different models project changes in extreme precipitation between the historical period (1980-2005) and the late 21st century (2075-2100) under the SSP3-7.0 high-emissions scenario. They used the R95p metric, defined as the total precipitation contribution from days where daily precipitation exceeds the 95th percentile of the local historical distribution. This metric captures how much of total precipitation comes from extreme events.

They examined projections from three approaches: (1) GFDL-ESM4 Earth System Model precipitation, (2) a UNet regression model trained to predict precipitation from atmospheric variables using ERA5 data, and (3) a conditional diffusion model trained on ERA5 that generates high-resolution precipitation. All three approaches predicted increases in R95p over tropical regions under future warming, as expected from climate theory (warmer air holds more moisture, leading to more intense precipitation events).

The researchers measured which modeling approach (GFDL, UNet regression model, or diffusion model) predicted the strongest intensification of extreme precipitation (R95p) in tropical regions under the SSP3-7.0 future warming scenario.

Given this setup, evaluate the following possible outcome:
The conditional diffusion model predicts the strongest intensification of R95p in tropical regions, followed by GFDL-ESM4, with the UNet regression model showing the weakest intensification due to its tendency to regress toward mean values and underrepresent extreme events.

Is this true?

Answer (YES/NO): NO